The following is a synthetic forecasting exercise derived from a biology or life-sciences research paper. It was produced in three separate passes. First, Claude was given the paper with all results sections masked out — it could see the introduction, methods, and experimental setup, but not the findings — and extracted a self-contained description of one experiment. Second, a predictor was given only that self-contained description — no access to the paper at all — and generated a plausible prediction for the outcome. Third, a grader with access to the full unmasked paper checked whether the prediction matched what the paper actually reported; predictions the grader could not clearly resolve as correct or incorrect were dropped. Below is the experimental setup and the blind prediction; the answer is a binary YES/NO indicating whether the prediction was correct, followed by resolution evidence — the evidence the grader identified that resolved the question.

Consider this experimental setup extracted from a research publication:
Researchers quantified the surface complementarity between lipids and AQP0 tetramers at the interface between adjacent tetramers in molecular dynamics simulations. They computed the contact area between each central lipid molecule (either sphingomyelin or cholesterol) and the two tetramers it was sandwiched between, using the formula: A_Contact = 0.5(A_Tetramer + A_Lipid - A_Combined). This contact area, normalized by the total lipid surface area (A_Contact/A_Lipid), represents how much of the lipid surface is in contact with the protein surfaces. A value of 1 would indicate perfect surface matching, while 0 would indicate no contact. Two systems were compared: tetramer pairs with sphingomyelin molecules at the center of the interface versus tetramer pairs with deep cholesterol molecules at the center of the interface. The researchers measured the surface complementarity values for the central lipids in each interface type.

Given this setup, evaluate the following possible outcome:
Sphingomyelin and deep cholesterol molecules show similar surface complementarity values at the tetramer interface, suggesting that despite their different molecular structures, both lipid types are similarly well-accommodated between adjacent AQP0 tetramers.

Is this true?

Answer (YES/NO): NO